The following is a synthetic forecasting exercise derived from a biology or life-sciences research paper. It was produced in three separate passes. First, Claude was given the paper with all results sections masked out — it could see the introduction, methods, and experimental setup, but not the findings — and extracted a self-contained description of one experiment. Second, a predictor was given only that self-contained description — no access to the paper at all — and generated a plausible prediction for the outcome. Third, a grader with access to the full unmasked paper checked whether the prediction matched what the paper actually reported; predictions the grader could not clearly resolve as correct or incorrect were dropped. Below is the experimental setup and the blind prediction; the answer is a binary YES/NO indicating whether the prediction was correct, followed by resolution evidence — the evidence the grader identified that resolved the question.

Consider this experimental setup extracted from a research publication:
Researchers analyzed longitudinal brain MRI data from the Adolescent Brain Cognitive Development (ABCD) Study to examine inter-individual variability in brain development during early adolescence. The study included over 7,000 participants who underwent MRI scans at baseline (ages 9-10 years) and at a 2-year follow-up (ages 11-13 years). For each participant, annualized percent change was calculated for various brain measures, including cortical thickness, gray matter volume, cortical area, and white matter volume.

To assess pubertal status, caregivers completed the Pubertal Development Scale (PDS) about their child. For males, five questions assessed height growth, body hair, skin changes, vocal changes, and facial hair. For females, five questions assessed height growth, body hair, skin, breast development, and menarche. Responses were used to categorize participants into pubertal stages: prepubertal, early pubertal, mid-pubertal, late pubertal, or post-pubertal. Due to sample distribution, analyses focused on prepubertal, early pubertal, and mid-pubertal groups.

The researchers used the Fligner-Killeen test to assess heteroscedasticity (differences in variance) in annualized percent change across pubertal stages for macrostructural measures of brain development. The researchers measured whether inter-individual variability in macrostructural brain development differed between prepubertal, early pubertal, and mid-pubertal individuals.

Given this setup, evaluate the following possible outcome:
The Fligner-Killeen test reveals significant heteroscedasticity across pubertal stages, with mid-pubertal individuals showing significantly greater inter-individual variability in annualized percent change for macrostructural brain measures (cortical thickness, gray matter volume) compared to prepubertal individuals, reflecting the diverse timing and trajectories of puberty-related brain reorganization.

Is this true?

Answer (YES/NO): NO